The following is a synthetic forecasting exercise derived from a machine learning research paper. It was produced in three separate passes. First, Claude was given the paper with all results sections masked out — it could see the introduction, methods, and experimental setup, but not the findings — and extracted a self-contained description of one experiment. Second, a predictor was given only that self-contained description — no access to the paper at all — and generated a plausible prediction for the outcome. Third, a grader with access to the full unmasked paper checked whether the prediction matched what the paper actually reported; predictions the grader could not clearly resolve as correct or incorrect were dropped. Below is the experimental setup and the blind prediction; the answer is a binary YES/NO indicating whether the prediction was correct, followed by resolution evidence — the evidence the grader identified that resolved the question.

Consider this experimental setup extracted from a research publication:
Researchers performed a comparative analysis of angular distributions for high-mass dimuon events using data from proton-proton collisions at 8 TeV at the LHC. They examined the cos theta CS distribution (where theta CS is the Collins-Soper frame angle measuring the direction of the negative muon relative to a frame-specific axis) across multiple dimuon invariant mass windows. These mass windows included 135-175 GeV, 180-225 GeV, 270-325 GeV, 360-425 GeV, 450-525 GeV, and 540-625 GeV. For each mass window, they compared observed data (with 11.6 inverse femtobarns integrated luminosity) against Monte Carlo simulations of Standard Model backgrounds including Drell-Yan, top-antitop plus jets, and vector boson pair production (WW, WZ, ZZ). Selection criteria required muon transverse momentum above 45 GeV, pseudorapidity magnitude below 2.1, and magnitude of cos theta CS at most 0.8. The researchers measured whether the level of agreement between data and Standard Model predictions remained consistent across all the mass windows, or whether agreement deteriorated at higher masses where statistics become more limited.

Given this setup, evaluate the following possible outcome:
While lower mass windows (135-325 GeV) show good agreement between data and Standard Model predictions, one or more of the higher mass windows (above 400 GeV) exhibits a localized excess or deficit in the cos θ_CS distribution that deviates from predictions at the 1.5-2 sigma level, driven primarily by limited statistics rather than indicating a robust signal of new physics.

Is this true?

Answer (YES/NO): NO